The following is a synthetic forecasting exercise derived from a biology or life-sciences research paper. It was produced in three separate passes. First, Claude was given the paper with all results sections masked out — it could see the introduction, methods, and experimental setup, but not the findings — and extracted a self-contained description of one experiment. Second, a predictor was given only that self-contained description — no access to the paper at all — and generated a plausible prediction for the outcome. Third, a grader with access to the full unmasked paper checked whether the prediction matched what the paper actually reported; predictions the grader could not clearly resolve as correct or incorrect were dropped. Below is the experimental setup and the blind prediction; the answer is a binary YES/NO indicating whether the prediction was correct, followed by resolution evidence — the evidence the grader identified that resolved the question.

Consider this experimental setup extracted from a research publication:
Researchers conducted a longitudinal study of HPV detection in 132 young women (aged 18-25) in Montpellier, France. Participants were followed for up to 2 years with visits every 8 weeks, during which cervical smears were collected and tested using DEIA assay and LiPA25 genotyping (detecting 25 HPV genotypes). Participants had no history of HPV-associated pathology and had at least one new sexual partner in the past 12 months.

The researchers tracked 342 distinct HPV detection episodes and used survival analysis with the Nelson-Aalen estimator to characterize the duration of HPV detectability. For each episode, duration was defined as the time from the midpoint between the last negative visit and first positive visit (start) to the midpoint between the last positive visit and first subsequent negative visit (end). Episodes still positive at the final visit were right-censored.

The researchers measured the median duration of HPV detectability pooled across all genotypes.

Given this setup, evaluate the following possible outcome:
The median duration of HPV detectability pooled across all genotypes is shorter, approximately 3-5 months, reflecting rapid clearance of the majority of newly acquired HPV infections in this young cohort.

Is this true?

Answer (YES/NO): YES